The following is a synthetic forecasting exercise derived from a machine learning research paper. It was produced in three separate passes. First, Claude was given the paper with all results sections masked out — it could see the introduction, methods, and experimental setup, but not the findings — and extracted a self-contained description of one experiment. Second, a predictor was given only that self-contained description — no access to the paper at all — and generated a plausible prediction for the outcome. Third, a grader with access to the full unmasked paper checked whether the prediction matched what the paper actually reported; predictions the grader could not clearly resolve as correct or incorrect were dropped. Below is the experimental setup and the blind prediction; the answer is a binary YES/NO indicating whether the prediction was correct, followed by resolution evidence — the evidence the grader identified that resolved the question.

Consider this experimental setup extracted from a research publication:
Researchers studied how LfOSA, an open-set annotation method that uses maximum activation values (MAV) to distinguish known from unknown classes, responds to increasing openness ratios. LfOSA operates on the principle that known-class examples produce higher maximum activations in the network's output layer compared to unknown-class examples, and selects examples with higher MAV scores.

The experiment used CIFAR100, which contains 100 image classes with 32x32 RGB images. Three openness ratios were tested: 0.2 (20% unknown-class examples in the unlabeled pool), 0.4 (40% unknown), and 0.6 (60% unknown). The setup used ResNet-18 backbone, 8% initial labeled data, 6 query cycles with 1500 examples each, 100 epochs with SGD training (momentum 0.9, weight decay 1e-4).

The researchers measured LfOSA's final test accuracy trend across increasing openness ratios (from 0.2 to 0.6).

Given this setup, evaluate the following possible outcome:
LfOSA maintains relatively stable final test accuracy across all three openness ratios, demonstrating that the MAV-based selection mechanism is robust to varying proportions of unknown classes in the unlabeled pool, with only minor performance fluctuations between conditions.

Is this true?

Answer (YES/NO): NO